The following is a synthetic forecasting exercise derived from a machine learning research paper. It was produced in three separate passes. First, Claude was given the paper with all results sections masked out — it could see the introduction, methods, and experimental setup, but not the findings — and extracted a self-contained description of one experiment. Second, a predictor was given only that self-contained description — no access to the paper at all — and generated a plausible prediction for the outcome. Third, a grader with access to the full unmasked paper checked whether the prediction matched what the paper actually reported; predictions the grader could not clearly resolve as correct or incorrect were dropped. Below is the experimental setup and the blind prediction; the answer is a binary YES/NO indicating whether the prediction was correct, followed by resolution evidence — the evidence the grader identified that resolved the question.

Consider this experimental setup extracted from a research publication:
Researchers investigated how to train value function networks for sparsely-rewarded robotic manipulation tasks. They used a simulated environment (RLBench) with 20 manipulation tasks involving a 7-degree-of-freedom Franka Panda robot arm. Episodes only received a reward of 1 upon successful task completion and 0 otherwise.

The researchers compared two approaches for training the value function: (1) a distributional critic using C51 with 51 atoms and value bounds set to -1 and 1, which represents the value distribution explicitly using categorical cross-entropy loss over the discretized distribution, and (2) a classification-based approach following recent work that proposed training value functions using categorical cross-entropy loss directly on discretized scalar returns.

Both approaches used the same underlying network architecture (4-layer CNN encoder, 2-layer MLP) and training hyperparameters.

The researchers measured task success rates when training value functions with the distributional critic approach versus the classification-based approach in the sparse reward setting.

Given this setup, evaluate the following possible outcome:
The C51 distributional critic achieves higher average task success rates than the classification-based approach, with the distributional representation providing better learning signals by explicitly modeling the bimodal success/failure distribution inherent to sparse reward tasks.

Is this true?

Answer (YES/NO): NO